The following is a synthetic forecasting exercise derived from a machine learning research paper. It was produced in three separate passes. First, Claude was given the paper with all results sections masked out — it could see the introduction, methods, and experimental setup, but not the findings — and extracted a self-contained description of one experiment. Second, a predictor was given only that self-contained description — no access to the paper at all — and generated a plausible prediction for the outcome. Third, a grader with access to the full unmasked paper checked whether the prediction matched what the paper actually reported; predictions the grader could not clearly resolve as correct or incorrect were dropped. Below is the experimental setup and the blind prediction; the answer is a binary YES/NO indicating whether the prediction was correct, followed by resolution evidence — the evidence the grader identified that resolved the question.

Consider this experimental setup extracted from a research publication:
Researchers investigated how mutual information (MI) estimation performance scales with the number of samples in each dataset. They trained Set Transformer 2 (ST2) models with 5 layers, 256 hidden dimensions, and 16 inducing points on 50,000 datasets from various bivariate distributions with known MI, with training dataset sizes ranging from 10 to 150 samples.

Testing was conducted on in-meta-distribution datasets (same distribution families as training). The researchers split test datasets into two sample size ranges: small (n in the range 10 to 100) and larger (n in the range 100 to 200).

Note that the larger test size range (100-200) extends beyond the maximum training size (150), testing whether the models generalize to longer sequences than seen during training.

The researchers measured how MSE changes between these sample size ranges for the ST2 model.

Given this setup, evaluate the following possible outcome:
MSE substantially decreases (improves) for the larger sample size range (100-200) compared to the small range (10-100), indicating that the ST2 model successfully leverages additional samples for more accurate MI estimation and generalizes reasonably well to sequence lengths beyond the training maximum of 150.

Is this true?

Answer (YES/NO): YES